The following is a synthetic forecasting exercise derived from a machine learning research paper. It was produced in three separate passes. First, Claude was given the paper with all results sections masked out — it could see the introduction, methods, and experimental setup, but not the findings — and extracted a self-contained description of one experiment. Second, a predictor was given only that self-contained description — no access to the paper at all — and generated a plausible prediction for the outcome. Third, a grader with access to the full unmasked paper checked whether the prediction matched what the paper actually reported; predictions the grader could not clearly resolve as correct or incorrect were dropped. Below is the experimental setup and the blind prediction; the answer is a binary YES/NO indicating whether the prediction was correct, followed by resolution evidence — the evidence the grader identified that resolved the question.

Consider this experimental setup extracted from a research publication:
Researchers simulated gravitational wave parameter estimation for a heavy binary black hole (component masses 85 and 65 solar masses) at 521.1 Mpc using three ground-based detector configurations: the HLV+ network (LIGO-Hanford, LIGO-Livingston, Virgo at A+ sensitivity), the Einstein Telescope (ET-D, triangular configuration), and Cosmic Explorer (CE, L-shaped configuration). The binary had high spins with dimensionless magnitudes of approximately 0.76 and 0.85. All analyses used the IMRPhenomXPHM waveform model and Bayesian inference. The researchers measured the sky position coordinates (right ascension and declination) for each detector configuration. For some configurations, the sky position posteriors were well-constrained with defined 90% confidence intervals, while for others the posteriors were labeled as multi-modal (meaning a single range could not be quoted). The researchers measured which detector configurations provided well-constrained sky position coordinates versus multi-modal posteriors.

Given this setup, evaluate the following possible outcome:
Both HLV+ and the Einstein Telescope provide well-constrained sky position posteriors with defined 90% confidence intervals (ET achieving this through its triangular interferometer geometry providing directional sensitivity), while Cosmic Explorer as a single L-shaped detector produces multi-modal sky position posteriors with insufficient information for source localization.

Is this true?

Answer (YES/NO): NO